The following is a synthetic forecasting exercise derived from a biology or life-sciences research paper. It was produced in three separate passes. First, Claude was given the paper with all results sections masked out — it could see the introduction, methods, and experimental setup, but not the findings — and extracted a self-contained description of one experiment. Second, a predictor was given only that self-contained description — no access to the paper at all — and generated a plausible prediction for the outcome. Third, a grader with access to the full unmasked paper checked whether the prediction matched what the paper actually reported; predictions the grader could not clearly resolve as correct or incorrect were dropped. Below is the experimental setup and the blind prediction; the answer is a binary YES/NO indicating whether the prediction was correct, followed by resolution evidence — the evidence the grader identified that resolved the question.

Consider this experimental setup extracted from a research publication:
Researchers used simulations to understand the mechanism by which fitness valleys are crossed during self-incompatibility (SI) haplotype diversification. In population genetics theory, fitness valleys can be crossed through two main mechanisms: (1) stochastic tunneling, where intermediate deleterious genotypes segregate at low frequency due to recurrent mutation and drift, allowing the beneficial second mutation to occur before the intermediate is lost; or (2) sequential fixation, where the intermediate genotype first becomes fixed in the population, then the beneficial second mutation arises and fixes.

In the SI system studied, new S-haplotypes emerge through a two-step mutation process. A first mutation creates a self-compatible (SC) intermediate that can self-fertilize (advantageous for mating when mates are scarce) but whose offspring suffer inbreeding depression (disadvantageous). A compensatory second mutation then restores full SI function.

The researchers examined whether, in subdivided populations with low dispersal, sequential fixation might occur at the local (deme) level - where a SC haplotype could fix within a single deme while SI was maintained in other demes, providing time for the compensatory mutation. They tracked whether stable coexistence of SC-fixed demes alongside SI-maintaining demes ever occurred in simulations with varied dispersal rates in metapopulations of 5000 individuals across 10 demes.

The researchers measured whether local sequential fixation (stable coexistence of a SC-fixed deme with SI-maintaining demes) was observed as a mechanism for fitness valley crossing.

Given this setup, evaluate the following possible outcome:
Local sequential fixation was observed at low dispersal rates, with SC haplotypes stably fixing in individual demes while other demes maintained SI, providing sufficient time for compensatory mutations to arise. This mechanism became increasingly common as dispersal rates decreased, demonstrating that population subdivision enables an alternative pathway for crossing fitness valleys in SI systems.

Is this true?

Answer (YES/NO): NO